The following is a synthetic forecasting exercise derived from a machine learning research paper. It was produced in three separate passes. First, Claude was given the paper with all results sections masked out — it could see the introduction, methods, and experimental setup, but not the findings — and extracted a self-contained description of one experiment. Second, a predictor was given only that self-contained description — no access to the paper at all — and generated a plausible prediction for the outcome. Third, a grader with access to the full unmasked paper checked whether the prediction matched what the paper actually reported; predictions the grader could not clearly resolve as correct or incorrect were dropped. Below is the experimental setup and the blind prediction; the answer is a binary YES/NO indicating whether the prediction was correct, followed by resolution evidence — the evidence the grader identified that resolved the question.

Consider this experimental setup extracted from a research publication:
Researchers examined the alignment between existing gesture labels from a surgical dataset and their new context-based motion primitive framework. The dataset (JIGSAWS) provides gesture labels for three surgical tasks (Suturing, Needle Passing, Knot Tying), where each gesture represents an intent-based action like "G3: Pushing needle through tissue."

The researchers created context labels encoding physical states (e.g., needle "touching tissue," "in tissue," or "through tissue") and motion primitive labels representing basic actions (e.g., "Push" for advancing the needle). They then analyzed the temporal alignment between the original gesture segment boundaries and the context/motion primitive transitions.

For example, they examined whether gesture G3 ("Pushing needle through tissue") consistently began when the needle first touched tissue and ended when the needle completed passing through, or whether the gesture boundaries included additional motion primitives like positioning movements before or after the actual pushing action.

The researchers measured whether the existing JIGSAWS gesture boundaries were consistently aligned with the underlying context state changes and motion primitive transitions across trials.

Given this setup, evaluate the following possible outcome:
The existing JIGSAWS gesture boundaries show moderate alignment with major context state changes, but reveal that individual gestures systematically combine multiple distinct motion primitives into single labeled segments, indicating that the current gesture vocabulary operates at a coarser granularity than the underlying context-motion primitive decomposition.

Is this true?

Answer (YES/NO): NO